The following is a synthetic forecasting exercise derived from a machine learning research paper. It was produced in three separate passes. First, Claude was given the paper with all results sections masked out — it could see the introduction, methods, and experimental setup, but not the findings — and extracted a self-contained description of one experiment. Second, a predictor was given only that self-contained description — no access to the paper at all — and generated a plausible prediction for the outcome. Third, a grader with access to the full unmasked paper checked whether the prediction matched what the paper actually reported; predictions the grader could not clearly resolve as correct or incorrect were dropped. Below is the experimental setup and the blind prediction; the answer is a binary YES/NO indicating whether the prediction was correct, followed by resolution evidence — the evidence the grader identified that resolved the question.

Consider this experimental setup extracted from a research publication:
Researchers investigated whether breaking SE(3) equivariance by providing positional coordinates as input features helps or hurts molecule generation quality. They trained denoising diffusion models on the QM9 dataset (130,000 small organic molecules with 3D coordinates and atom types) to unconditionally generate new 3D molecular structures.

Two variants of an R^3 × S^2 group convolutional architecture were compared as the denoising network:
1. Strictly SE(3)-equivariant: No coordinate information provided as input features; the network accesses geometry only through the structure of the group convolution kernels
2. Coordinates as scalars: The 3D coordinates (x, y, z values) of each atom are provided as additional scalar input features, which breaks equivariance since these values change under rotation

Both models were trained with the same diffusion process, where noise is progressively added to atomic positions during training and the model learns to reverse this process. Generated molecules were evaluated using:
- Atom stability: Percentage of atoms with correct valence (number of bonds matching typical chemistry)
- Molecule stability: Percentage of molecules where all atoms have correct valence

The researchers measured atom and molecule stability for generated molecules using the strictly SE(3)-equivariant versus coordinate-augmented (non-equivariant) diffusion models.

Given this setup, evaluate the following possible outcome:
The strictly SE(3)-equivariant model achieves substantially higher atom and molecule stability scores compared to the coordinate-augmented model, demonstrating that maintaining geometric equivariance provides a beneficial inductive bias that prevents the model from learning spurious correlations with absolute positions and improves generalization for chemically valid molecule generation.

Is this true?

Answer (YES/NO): NO